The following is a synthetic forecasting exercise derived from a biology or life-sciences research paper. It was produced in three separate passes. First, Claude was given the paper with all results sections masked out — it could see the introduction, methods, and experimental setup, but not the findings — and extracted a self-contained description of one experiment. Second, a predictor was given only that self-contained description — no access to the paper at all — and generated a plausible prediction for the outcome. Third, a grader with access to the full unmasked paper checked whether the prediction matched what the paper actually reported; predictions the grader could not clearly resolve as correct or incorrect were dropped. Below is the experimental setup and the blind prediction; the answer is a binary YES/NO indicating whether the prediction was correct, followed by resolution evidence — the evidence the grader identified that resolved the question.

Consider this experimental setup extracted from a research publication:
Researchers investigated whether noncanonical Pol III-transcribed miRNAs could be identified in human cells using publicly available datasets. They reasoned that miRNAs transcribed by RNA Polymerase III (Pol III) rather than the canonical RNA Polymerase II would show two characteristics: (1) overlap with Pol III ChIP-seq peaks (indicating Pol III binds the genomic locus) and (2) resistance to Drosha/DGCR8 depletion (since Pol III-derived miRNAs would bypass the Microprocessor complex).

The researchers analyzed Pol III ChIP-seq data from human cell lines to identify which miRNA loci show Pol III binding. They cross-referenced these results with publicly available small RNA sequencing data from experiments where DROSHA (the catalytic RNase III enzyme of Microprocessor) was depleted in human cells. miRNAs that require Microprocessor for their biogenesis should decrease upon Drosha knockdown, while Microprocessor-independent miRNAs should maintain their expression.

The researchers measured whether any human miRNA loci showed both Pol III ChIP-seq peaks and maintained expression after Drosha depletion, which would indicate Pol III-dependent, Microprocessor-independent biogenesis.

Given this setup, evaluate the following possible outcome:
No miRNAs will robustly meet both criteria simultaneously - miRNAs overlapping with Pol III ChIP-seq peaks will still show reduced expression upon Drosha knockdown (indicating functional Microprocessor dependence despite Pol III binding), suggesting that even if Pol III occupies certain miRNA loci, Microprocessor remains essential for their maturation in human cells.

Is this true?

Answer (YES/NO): NO